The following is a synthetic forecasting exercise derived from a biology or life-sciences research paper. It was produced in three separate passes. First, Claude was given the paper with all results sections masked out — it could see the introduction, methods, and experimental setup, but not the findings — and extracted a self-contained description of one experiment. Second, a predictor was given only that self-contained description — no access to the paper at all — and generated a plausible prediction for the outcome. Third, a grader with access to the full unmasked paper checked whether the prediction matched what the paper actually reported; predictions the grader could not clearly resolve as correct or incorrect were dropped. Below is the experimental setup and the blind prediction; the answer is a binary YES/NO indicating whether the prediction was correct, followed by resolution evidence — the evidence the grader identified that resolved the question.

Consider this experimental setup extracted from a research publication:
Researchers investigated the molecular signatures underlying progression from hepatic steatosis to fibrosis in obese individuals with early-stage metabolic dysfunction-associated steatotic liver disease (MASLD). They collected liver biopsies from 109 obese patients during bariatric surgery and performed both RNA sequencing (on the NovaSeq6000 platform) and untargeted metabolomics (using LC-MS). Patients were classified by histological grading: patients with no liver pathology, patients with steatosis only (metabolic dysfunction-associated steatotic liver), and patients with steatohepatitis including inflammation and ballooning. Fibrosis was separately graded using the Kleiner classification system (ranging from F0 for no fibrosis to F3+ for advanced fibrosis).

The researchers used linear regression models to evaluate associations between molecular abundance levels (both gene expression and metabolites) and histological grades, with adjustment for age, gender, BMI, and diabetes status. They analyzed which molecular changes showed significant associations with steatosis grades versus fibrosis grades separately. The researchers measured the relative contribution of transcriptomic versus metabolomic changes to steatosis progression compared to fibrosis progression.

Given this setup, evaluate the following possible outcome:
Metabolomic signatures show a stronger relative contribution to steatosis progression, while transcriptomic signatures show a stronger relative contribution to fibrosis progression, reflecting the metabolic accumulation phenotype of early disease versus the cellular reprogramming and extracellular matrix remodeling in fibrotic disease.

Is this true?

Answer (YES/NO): YES